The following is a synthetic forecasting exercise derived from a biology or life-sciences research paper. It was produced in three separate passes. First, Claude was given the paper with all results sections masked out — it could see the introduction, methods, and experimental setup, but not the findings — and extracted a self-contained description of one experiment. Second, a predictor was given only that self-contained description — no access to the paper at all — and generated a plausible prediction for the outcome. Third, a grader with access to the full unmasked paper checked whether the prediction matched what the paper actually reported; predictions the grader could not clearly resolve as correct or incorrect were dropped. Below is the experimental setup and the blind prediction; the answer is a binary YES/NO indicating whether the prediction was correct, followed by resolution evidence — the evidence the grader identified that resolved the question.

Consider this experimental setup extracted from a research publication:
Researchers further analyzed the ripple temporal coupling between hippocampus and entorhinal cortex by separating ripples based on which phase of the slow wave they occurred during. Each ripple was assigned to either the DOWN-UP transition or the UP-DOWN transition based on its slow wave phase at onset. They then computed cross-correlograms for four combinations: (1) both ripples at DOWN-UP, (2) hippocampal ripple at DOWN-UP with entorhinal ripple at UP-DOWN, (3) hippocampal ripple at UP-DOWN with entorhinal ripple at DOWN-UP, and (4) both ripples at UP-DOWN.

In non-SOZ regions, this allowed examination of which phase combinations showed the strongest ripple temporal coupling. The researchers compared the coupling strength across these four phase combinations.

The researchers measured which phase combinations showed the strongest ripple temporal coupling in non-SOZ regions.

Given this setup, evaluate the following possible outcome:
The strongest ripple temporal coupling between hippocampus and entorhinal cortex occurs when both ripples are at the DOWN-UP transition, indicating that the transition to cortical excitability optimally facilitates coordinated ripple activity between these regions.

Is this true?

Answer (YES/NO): NO